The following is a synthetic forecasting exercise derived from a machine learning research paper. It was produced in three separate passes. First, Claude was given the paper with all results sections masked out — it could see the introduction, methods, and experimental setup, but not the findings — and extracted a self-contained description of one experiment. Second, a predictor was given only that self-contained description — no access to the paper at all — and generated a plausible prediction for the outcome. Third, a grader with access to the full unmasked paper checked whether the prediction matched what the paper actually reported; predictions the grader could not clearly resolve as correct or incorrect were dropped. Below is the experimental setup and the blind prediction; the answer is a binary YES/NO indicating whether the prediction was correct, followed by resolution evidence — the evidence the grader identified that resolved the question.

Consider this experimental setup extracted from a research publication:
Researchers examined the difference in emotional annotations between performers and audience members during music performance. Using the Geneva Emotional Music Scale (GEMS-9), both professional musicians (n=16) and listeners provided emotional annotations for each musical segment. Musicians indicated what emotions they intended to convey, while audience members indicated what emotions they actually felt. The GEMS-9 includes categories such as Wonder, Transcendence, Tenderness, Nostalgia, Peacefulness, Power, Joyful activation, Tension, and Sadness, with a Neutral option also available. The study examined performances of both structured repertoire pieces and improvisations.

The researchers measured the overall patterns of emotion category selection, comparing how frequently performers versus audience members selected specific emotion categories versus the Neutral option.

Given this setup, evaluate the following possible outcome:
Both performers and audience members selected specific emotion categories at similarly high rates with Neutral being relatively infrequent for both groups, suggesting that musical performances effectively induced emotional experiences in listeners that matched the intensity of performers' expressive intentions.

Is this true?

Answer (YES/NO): NO